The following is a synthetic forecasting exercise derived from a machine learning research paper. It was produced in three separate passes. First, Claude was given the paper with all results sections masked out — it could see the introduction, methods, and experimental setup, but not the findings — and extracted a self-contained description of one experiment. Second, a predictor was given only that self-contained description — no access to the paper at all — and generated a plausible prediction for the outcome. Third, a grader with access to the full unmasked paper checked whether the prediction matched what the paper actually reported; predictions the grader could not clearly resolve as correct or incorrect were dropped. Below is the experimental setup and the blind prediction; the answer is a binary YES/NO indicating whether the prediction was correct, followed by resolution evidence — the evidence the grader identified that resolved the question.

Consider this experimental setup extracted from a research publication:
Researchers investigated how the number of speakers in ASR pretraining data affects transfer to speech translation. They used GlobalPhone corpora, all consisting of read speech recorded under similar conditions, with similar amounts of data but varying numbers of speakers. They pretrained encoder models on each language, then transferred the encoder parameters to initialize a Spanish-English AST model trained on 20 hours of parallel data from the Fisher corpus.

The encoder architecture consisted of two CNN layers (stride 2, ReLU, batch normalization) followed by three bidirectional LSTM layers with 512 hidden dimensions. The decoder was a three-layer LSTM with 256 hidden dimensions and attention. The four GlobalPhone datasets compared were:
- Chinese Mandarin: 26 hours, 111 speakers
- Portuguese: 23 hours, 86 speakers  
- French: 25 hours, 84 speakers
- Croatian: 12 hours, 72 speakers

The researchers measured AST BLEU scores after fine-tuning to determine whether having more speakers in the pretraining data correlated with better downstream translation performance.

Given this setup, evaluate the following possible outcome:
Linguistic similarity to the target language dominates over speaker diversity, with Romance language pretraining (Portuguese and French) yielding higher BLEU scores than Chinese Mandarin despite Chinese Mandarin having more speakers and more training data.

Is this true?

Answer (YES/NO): NO